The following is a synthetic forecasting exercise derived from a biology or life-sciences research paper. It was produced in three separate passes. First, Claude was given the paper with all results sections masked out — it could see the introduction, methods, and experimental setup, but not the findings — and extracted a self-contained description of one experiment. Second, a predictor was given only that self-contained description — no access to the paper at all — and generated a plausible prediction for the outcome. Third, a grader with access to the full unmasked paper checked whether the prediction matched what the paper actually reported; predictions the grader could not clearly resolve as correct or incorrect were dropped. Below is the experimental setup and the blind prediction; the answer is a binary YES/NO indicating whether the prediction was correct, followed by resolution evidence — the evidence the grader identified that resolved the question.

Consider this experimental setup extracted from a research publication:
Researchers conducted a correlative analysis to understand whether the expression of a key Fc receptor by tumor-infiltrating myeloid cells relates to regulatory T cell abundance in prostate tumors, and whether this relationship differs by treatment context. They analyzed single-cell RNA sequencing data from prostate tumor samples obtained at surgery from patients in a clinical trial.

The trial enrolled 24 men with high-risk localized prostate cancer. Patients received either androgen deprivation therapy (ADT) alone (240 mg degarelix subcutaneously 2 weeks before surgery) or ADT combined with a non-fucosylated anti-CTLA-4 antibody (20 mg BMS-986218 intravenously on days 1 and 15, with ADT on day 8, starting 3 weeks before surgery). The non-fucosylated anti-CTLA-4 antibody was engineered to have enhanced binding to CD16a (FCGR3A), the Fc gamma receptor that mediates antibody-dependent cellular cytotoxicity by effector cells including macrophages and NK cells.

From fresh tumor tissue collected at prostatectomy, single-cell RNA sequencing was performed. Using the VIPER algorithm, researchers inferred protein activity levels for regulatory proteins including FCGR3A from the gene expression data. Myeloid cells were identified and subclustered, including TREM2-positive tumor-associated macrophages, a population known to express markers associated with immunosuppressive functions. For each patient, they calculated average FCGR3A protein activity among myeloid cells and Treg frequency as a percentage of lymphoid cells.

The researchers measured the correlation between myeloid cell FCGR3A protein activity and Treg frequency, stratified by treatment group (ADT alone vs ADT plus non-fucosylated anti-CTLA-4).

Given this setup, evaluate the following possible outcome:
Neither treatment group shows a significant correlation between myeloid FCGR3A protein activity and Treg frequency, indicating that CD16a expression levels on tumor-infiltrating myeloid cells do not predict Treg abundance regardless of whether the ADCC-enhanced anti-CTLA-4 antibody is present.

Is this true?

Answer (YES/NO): NO